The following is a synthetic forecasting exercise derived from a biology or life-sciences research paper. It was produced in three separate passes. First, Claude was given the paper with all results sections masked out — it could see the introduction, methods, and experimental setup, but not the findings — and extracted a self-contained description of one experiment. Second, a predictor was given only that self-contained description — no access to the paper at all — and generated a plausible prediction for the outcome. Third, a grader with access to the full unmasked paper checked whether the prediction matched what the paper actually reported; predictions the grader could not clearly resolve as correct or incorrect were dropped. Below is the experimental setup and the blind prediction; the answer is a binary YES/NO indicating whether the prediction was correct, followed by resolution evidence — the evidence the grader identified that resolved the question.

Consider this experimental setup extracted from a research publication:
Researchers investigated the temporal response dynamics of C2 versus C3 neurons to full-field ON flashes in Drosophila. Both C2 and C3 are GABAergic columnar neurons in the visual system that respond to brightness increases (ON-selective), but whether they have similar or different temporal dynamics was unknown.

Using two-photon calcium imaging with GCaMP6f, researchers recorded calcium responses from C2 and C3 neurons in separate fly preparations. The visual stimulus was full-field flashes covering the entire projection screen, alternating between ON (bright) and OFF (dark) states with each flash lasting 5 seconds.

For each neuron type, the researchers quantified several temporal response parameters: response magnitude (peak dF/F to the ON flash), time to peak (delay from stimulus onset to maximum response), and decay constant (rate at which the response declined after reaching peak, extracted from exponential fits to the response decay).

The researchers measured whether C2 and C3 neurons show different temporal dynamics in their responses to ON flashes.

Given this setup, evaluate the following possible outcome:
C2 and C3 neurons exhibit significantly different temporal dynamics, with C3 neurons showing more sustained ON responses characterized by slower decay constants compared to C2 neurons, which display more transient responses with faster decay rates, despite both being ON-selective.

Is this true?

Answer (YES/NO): NO